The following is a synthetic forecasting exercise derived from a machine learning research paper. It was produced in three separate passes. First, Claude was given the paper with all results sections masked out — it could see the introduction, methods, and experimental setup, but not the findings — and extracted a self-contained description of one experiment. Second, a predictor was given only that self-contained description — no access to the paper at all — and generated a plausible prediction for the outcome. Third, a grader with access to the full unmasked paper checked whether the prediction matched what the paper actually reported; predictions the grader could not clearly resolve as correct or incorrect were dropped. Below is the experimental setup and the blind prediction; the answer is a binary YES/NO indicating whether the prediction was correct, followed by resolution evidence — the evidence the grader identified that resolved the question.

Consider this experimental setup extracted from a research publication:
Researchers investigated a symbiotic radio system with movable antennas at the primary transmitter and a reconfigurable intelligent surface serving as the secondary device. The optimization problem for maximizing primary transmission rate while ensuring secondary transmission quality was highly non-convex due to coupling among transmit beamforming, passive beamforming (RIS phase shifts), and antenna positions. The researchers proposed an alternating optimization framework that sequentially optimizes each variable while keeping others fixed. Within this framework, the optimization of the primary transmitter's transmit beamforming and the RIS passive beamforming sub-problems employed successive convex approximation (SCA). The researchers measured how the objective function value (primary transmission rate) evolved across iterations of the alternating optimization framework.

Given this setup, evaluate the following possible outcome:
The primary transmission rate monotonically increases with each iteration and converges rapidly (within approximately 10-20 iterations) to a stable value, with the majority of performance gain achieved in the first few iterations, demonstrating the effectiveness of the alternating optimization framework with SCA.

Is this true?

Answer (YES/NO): NO